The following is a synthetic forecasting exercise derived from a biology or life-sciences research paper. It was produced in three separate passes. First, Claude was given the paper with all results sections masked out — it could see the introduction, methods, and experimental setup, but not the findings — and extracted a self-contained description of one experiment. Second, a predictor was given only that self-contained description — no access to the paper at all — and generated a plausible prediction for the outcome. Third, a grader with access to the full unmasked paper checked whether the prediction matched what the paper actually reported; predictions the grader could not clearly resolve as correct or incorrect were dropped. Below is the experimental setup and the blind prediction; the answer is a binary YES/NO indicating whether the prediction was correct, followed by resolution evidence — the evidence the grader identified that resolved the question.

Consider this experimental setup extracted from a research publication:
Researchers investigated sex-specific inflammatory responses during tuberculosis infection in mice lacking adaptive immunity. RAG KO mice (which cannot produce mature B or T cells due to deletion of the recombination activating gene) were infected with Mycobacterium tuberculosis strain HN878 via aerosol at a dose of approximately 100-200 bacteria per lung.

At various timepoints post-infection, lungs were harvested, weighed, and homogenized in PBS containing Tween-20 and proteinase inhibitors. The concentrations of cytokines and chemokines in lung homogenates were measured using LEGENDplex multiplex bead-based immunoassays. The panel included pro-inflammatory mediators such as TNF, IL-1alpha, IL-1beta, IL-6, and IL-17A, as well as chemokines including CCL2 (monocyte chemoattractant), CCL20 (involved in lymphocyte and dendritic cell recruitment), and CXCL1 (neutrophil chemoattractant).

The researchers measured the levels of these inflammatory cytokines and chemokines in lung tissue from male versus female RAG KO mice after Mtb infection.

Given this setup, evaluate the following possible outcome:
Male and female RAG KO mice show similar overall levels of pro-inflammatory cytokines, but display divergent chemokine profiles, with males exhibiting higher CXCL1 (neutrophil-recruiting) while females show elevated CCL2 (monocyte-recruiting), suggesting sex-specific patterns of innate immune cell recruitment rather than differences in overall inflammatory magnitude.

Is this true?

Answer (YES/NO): NO